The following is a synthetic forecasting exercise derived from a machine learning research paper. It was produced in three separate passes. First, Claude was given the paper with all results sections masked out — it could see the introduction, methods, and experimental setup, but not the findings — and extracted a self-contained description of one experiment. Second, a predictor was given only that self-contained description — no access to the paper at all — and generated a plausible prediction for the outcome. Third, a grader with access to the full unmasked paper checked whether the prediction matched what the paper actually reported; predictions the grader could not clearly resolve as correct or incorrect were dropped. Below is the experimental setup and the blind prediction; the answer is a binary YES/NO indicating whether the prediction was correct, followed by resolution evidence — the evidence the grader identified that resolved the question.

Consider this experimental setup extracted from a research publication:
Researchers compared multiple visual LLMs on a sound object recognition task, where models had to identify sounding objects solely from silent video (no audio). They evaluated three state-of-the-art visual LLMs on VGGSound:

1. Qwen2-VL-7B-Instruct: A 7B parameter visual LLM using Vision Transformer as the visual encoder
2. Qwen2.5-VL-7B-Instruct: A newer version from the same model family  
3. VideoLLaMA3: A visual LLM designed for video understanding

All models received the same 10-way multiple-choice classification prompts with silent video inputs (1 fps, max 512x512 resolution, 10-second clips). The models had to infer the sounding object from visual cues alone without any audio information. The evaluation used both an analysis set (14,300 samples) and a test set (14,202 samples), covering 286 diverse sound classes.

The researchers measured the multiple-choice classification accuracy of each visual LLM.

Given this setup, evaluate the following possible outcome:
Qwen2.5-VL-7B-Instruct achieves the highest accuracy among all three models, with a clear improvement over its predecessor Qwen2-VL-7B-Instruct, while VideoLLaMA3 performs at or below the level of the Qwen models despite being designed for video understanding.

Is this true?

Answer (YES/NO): NO